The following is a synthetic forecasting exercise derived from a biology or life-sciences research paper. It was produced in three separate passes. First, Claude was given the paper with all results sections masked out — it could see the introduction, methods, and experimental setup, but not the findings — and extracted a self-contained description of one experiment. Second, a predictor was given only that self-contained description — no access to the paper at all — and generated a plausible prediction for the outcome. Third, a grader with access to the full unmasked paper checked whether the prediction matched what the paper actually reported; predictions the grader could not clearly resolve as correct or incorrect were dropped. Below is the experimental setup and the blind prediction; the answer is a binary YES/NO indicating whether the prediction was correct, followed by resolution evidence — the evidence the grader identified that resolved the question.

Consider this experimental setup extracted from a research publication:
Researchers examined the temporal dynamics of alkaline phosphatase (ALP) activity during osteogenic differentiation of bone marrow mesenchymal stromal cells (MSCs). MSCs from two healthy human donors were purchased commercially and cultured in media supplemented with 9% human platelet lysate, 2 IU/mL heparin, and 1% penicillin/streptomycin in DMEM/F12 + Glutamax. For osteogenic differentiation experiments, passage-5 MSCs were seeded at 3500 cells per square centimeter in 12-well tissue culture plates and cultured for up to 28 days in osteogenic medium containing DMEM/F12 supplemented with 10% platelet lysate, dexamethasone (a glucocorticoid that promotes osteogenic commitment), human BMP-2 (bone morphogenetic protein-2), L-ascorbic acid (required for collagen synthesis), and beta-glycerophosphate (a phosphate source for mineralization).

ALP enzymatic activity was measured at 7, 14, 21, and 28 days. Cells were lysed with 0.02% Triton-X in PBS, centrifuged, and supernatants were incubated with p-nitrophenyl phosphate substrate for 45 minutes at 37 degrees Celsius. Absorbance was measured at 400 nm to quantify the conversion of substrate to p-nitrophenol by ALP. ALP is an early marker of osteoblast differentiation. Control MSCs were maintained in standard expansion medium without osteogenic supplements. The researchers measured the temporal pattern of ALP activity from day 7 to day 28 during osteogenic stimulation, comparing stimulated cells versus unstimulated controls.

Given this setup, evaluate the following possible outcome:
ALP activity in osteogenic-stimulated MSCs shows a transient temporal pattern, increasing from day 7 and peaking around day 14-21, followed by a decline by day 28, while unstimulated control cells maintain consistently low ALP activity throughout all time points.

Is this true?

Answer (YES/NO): NO